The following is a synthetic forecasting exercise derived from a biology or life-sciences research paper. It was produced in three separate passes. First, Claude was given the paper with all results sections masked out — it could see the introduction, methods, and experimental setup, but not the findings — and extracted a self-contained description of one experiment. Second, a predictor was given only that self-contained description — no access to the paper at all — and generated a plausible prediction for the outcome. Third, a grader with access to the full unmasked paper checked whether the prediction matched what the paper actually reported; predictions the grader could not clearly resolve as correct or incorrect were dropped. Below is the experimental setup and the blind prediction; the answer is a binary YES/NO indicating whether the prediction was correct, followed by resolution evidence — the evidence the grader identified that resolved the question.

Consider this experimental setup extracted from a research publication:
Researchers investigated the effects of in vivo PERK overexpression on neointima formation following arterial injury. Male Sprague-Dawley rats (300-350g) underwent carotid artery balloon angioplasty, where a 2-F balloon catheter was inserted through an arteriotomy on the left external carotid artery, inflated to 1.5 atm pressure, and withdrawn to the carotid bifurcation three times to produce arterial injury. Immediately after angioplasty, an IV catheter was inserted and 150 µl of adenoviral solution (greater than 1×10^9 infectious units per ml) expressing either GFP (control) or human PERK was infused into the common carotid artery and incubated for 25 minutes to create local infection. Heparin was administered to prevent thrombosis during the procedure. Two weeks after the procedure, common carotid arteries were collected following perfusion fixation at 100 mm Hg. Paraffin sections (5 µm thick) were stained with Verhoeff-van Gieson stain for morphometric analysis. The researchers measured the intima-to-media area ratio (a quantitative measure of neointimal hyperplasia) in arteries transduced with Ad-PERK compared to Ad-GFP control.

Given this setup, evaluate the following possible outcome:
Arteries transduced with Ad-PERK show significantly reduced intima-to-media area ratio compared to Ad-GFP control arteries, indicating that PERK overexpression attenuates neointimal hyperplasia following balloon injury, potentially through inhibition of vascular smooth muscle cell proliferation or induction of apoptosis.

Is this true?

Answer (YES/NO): NO